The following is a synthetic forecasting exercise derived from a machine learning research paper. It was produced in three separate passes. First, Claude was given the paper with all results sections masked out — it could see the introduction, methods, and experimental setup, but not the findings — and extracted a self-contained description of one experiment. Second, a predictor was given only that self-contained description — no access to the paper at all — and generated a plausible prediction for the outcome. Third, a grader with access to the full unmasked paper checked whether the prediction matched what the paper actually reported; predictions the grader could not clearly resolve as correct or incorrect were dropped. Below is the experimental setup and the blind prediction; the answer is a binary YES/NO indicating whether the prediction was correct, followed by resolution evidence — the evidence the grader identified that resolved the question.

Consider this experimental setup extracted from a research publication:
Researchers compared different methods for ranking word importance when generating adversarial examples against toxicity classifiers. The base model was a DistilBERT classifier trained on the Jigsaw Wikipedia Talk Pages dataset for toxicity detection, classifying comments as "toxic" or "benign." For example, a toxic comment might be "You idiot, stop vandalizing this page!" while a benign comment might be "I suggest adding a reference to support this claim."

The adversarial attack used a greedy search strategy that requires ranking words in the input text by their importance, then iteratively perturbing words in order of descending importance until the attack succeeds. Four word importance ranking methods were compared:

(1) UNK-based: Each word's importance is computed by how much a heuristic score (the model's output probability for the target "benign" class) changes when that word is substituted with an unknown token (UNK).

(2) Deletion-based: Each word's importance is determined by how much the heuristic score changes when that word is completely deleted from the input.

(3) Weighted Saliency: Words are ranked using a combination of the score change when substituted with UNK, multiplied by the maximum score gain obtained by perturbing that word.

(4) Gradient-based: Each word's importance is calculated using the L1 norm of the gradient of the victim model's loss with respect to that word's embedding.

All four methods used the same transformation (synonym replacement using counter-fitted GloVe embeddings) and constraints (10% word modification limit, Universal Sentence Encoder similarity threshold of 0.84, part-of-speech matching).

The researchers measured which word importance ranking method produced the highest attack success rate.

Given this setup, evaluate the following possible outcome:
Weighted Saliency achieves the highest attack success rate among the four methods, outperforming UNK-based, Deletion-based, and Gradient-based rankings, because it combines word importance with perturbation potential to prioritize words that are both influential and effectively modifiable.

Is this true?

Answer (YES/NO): NO